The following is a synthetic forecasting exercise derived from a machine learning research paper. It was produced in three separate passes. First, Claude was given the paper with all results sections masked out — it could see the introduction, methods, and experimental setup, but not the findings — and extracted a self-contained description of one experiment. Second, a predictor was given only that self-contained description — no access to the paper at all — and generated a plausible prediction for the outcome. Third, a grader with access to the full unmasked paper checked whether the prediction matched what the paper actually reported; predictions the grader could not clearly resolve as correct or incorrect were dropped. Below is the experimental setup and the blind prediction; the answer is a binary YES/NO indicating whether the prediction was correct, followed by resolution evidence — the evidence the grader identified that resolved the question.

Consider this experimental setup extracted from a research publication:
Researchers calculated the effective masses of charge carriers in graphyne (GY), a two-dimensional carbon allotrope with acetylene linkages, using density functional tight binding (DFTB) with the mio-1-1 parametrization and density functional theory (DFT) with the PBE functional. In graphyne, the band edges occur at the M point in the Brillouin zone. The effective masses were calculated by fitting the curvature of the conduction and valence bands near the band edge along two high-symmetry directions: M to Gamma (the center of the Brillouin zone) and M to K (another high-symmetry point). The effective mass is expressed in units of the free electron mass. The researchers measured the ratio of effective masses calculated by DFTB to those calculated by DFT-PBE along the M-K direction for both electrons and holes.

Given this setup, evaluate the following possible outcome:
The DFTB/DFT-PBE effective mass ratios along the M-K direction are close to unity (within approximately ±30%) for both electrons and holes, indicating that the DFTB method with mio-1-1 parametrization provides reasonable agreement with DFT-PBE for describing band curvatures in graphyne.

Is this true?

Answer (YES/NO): NO